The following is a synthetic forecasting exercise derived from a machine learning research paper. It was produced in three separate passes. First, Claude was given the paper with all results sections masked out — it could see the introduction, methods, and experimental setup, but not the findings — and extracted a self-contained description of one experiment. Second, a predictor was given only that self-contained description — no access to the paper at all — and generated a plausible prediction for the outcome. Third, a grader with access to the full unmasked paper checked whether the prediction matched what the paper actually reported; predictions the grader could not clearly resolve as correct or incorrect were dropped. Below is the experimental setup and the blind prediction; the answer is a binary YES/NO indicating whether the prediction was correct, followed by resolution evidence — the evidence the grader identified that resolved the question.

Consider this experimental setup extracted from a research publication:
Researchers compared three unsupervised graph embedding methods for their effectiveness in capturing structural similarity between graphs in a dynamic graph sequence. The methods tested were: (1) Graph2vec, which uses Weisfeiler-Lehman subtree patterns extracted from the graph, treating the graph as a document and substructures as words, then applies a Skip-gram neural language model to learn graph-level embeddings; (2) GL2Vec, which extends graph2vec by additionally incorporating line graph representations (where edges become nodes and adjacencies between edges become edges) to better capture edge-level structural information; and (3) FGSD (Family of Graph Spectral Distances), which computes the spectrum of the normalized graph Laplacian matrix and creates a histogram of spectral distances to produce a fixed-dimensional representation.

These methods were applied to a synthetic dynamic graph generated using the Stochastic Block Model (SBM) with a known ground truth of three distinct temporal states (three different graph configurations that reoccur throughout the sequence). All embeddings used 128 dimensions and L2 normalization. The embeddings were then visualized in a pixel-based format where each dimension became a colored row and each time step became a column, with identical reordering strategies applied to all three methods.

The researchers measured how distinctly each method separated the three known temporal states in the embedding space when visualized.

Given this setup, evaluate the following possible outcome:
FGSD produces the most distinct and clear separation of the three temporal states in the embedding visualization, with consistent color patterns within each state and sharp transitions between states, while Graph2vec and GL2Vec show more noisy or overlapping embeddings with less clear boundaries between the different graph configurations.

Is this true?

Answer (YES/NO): NO